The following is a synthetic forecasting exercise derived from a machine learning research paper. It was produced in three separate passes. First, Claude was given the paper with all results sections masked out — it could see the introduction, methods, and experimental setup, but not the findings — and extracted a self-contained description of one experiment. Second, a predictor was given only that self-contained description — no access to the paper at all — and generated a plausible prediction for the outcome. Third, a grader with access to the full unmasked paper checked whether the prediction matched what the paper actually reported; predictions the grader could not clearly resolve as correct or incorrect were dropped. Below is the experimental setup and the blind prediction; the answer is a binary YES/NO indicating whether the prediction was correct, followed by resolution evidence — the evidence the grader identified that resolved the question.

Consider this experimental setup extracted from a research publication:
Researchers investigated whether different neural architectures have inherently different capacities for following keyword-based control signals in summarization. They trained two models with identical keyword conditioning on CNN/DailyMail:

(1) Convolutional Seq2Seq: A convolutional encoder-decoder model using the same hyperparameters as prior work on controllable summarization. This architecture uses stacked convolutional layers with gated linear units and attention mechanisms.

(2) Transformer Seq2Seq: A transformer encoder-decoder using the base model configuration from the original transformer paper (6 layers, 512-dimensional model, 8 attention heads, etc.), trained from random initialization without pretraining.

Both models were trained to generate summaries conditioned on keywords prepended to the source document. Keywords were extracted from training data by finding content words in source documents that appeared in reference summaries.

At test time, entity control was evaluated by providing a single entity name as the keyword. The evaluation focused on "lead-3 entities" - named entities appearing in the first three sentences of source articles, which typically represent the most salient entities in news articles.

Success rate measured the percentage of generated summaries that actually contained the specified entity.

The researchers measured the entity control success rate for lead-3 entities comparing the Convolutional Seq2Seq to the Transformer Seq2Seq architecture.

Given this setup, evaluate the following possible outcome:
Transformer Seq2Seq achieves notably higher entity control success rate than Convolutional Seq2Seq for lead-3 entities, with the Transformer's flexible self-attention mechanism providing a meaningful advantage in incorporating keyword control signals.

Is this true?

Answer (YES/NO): YES